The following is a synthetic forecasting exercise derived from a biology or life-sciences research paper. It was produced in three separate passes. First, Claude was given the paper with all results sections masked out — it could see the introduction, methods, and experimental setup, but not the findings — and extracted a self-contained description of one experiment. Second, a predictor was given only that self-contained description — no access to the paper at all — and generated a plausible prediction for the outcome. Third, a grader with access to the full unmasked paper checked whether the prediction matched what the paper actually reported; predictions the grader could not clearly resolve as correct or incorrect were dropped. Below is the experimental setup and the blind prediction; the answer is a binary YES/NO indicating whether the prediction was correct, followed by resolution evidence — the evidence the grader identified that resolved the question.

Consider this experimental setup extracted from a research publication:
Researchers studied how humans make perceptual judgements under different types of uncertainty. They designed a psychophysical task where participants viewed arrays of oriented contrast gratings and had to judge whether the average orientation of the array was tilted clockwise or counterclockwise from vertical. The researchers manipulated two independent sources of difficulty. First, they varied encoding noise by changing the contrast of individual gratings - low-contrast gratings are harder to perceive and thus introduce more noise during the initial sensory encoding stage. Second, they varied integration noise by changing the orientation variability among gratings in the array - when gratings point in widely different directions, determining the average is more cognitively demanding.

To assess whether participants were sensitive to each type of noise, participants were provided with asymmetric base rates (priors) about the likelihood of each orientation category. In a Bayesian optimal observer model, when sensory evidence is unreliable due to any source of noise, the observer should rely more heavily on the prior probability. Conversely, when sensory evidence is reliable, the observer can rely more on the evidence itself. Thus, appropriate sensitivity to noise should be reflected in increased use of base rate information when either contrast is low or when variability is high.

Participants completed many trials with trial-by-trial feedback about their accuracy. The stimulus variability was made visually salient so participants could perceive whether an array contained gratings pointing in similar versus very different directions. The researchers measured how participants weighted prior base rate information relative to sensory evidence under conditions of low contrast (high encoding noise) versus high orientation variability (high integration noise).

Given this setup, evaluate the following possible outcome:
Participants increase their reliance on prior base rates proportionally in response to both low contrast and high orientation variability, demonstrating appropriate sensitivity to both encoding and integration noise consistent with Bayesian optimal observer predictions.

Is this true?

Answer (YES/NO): NO